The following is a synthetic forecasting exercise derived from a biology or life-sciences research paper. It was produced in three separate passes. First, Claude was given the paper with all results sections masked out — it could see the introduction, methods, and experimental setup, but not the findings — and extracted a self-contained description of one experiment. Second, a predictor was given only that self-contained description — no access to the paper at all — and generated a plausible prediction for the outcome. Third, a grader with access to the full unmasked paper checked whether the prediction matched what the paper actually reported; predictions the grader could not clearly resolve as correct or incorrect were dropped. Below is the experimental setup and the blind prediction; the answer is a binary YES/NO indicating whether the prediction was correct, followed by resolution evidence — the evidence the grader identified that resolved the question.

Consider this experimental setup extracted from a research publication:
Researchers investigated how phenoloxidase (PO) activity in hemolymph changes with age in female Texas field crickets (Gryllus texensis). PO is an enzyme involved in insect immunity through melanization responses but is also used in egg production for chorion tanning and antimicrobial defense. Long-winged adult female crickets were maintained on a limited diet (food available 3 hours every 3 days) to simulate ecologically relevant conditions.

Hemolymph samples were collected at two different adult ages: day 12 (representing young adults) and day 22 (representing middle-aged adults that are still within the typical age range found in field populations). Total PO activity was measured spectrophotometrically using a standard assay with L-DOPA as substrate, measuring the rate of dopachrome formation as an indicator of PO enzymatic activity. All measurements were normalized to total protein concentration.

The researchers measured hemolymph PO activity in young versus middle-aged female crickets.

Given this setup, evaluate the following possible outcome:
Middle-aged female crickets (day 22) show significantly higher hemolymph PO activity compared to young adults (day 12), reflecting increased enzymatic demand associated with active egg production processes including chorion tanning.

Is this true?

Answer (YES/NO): YES